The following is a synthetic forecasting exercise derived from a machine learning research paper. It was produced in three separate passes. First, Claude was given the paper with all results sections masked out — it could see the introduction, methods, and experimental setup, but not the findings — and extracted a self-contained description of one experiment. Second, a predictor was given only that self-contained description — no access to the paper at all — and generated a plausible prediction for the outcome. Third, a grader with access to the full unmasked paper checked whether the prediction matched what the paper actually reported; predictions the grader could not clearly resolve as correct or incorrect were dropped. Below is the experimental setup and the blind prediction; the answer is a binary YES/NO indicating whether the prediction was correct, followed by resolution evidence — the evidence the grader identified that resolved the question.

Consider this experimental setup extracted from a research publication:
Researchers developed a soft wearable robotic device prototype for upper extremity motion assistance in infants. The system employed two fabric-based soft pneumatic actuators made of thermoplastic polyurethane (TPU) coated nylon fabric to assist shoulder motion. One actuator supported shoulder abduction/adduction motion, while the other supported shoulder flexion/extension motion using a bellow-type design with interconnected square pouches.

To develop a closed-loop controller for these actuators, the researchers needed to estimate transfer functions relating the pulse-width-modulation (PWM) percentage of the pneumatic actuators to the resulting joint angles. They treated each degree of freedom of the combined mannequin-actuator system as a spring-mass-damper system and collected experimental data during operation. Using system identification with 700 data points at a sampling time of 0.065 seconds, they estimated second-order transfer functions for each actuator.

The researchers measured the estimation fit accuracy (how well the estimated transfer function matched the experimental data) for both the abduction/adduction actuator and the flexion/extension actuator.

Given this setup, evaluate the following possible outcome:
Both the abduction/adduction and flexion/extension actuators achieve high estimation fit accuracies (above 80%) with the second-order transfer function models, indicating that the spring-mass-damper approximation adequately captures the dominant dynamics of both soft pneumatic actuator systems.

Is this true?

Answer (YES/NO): YES